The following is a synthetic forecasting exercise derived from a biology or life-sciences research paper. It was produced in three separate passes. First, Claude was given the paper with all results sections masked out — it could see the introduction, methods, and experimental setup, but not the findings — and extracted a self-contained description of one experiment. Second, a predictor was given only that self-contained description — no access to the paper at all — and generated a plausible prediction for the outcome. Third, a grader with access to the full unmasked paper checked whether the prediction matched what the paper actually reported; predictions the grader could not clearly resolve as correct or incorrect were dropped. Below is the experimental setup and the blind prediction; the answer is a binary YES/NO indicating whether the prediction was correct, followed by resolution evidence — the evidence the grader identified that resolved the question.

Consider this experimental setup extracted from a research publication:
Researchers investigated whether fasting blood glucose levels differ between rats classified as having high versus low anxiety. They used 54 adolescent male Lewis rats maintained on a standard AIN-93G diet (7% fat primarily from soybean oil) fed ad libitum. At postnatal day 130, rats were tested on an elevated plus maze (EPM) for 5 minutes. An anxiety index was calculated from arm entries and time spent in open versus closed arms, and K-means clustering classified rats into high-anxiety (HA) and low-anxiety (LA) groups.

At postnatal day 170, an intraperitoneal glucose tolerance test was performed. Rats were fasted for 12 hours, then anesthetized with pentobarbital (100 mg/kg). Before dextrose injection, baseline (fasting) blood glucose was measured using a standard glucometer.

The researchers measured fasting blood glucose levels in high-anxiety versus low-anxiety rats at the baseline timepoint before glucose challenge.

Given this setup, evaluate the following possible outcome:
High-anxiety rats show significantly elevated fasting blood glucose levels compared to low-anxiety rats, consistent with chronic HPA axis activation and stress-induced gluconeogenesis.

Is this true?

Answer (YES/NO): NO